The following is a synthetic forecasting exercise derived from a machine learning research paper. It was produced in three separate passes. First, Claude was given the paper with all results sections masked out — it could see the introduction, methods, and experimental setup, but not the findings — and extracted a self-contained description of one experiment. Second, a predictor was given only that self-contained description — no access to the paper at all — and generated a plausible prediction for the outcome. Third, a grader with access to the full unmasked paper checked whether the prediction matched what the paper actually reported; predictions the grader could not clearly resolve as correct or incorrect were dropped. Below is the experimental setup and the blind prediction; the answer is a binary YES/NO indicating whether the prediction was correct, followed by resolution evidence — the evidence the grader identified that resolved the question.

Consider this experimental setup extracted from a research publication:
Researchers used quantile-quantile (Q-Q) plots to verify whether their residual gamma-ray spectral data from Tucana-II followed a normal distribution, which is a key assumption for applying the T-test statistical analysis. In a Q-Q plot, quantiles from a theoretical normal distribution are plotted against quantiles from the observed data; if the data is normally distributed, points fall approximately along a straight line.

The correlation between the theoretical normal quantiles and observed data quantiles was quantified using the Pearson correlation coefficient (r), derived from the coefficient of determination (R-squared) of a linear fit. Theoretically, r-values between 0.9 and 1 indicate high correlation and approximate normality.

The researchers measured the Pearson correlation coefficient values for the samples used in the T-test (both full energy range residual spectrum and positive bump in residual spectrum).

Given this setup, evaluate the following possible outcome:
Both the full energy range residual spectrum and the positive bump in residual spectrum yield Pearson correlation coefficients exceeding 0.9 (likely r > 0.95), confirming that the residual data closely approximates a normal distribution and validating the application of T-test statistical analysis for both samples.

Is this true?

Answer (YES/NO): YES